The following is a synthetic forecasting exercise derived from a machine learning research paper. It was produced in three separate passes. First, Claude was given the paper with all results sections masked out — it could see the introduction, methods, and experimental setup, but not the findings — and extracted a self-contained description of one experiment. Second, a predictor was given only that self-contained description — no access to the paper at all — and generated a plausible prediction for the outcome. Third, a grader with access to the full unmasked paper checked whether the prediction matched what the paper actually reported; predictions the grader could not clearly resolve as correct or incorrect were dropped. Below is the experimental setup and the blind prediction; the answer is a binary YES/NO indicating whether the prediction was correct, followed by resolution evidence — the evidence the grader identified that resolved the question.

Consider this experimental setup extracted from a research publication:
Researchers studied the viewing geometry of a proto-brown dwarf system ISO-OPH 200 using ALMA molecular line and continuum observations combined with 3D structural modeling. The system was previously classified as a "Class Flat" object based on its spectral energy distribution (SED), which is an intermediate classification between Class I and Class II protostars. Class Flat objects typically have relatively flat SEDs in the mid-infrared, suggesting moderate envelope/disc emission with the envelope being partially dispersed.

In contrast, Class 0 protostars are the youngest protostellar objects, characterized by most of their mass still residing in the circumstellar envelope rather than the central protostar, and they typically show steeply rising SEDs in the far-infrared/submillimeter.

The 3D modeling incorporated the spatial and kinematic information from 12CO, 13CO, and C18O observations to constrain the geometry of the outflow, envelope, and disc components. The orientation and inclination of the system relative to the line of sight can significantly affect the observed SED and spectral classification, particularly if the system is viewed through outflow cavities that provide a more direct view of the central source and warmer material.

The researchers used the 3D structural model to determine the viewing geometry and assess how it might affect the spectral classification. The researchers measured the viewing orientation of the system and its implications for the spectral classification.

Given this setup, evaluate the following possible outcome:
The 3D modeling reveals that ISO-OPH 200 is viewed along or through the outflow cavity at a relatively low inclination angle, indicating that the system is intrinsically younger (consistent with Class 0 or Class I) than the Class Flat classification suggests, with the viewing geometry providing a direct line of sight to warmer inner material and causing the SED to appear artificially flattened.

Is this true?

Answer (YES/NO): YES